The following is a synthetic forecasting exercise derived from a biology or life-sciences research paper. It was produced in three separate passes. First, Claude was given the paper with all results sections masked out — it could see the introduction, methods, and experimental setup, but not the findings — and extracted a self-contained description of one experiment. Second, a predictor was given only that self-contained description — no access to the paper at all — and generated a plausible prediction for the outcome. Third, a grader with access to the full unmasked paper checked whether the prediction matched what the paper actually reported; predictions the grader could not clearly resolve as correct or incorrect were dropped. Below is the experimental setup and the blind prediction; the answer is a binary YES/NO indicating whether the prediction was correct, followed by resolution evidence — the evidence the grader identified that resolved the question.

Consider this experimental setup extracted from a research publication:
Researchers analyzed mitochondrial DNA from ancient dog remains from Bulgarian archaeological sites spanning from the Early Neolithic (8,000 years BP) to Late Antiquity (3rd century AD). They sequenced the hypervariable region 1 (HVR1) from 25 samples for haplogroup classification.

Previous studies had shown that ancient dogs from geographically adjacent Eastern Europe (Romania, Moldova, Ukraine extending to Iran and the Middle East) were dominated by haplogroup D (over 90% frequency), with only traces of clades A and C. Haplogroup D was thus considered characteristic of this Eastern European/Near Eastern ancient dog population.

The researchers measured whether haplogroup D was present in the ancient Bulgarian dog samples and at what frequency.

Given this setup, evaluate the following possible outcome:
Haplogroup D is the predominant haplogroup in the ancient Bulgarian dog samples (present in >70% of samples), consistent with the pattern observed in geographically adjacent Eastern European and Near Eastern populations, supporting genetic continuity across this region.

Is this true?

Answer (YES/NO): NO